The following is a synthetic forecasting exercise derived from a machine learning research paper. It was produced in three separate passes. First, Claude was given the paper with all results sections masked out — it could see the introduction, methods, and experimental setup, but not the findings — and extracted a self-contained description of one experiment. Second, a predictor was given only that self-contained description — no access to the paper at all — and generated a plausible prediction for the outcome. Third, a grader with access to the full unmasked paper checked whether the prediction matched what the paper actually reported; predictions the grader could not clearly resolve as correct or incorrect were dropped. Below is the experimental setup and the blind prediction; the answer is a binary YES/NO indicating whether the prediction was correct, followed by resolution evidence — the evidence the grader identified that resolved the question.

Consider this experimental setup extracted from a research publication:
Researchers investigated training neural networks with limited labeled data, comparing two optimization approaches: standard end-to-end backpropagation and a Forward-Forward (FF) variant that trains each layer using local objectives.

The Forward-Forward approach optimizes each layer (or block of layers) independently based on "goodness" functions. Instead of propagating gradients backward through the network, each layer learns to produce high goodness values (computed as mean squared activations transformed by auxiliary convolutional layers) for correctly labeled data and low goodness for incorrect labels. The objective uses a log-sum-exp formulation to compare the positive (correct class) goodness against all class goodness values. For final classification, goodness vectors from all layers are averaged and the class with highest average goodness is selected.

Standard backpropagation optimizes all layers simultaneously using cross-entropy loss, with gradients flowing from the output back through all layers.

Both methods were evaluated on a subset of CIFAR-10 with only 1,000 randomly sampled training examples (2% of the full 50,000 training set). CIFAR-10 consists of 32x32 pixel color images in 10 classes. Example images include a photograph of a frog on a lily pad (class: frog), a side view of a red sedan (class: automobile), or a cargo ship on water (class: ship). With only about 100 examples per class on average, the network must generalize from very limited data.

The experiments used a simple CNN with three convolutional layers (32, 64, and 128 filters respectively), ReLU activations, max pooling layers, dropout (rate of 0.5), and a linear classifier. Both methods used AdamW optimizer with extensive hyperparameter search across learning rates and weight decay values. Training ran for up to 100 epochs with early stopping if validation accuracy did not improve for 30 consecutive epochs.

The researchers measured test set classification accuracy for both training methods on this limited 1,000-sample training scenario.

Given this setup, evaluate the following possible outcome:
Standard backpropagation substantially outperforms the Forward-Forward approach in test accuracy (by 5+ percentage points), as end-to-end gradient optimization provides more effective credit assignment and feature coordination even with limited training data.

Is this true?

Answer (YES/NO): NO